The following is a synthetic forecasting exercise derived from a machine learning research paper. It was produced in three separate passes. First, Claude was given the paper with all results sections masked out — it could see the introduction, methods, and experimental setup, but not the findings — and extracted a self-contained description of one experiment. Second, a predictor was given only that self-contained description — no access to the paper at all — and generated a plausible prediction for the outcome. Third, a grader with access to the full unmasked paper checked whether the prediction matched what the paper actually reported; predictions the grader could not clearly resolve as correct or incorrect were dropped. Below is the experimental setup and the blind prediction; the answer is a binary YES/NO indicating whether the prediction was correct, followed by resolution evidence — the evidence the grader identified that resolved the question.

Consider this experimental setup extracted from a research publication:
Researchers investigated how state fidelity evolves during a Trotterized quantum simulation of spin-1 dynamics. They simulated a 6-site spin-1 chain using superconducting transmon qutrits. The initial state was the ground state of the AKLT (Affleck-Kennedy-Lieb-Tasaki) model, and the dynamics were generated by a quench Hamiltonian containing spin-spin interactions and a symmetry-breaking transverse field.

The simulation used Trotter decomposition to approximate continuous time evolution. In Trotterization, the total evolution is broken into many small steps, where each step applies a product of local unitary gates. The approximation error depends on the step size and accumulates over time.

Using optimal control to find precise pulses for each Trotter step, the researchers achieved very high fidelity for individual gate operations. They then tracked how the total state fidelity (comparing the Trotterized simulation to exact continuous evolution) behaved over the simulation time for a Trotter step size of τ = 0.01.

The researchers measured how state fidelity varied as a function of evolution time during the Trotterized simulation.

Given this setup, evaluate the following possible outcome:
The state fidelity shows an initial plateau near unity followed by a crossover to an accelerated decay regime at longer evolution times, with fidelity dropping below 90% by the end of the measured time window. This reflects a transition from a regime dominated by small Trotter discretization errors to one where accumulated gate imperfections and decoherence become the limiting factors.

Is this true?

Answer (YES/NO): NO